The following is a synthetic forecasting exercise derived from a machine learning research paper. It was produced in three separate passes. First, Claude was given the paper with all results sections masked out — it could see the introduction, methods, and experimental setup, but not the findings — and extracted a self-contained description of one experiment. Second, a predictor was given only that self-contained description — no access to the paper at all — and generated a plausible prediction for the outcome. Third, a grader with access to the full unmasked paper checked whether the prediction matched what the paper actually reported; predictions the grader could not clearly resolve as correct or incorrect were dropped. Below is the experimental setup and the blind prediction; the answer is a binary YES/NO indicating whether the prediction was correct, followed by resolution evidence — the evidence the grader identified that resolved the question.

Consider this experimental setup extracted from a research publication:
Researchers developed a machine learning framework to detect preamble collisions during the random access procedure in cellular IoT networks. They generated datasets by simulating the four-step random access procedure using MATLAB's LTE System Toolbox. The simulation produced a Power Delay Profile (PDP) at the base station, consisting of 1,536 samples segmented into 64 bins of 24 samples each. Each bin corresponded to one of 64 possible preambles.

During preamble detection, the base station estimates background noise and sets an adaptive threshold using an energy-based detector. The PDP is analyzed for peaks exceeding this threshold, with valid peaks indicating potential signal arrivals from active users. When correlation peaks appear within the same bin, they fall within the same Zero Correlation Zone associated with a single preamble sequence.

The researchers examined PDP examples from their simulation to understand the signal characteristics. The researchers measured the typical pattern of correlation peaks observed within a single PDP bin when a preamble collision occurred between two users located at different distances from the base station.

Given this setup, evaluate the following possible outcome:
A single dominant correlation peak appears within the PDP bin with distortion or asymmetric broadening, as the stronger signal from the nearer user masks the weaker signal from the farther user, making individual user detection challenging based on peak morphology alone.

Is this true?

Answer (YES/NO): NO